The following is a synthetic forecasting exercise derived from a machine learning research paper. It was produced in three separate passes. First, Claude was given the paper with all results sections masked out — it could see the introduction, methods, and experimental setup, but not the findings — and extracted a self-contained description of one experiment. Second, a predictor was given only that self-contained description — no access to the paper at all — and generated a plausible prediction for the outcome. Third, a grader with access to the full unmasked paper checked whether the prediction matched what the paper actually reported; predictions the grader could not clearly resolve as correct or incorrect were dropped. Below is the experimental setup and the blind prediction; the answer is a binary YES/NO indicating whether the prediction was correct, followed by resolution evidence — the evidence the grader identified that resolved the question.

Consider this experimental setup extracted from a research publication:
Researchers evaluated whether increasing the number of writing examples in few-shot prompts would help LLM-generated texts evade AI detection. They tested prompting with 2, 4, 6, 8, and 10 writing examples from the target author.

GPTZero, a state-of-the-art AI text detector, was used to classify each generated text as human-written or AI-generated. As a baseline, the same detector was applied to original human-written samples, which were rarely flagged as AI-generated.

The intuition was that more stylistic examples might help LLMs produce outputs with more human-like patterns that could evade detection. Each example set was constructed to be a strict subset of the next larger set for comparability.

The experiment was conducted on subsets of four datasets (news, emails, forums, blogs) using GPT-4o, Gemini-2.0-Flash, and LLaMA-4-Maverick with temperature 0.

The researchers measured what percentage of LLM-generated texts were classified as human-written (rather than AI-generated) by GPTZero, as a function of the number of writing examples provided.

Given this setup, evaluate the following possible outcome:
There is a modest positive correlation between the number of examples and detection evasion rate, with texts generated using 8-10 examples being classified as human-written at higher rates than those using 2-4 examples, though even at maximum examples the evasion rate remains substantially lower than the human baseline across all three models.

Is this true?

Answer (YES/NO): NO